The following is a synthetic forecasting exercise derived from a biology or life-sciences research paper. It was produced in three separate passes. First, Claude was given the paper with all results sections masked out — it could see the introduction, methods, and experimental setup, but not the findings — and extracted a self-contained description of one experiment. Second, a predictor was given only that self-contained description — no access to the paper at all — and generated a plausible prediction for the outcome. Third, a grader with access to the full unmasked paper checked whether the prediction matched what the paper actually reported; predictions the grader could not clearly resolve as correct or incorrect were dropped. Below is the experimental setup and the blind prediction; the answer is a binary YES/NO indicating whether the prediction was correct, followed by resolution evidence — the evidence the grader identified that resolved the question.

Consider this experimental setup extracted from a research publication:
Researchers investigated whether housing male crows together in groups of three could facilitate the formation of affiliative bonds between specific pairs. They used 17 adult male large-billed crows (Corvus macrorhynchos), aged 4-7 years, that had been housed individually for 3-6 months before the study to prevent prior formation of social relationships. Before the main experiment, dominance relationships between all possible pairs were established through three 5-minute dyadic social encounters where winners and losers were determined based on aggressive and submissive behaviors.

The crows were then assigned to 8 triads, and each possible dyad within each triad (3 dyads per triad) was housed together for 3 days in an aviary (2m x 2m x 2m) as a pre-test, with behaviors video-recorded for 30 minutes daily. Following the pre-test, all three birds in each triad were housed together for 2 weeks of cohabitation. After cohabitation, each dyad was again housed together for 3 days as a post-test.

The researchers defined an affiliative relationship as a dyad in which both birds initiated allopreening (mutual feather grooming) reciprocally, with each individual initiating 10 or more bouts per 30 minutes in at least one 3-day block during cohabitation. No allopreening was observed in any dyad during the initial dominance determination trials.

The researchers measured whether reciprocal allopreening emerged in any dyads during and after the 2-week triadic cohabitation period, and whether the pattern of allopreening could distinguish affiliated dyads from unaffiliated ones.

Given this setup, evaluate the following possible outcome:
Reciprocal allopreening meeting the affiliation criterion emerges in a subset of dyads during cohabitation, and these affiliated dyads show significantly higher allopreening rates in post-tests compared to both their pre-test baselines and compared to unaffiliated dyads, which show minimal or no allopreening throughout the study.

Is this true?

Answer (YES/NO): YES